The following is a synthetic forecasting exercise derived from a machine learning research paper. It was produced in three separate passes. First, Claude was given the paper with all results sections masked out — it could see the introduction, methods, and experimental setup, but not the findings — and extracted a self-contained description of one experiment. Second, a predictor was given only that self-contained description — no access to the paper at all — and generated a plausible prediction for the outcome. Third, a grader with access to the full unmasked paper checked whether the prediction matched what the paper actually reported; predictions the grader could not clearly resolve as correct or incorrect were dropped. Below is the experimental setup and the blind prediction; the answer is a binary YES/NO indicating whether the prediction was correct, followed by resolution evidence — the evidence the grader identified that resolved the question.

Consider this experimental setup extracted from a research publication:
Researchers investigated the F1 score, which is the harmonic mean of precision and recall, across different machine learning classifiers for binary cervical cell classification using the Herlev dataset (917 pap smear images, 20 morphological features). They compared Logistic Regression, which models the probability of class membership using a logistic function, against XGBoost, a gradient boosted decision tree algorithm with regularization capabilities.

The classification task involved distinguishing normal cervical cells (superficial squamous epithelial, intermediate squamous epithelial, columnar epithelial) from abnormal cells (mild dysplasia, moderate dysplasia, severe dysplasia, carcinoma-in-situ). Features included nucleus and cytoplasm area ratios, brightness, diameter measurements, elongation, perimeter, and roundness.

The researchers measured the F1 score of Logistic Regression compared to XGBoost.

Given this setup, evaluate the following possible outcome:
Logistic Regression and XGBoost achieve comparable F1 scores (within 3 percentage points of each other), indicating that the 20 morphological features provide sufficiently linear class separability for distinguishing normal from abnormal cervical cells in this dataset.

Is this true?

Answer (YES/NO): YES